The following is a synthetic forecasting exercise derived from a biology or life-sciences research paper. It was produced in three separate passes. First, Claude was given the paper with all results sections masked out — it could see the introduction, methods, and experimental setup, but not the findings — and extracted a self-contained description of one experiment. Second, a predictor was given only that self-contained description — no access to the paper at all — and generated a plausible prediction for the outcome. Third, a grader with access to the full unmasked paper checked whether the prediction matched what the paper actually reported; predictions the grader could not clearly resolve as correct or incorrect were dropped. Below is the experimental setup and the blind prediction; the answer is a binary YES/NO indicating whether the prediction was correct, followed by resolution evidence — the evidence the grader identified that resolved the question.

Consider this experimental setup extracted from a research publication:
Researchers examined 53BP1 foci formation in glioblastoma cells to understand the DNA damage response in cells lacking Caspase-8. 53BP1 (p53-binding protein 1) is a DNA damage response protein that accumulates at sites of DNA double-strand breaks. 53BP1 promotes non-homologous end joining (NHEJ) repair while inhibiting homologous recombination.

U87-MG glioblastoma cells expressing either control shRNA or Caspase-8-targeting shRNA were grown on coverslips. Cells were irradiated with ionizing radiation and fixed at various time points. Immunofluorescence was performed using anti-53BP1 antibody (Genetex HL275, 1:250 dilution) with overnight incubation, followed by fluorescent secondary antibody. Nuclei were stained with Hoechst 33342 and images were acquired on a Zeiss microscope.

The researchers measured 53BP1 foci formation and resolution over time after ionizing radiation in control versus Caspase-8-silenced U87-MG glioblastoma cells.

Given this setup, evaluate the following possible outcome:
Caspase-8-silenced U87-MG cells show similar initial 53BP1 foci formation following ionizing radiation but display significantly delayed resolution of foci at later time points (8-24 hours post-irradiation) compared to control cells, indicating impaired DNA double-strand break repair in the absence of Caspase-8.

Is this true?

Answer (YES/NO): NO